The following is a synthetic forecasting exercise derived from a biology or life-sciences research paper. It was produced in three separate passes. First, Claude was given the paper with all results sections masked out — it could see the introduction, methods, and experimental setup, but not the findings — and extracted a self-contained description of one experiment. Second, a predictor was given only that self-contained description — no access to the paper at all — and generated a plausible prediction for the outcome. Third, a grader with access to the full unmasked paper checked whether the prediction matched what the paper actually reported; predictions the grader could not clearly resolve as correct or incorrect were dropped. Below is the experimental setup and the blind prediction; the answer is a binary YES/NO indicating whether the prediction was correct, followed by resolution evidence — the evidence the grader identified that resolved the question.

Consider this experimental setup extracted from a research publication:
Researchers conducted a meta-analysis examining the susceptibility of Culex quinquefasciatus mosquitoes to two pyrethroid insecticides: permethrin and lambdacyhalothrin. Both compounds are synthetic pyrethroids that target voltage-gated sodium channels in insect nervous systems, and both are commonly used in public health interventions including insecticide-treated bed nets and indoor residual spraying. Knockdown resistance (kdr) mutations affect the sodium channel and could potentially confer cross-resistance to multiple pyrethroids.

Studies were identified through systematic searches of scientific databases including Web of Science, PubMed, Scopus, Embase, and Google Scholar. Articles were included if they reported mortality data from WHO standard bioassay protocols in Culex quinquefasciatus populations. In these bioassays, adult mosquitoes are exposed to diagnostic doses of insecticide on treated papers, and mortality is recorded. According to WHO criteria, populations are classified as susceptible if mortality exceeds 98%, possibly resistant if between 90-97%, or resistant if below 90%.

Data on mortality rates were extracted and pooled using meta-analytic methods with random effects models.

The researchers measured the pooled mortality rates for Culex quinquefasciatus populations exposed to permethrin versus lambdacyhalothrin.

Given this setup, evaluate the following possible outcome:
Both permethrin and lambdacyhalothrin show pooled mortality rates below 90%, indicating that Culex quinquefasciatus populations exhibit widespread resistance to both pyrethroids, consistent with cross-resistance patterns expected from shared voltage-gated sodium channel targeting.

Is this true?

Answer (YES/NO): YES